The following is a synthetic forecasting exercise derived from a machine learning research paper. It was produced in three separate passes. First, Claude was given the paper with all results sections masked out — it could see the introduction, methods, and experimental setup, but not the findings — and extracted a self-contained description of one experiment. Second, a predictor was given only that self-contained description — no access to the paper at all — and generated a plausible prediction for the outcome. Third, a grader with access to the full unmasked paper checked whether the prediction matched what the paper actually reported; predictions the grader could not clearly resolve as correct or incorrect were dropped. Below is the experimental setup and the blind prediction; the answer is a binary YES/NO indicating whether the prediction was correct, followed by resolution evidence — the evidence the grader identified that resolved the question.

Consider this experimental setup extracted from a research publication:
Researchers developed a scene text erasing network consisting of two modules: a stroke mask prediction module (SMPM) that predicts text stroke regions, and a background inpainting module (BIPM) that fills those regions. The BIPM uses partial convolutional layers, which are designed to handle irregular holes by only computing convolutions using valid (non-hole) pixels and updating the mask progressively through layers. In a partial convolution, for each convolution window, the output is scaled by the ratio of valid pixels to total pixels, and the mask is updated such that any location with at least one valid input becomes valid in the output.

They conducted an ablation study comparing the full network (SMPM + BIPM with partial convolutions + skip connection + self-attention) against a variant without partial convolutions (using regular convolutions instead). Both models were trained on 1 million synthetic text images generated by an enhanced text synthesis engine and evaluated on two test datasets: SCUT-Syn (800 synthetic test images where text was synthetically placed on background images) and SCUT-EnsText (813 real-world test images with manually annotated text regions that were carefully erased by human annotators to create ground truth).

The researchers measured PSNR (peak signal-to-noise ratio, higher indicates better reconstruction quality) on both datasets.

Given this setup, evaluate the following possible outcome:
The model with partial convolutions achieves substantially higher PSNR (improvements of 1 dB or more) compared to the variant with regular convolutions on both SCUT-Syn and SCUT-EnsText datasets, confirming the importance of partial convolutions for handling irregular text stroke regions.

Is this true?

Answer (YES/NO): NO